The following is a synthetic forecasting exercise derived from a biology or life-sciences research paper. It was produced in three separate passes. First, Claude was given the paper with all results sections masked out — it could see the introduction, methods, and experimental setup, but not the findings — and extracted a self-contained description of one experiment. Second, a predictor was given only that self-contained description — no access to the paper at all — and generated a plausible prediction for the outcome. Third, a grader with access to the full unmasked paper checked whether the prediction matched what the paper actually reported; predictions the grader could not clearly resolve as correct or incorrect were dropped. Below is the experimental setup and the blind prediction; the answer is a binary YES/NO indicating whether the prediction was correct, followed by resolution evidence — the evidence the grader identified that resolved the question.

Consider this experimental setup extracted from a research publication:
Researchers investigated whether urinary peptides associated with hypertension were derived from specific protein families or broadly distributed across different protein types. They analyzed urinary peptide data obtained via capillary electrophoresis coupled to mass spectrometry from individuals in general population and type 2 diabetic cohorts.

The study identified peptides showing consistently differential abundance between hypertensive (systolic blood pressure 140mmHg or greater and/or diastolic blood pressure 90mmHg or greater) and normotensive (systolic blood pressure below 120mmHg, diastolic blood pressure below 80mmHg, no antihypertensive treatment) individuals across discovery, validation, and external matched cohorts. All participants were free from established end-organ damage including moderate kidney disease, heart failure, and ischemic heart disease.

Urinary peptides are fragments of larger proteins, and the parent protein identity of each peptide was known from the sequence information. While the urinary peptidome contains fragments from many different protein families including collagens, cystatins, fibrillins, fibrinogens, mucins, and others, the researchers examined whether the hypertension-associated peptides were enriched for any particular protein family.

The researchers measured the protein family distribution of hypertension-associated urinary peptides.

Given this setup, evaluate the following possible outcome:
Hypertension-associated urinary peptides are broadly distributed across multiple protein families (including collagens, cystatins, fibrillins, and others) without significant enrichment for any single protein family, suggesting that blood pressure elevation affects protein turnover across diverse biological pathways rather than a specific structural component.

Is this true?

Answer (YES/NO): NO